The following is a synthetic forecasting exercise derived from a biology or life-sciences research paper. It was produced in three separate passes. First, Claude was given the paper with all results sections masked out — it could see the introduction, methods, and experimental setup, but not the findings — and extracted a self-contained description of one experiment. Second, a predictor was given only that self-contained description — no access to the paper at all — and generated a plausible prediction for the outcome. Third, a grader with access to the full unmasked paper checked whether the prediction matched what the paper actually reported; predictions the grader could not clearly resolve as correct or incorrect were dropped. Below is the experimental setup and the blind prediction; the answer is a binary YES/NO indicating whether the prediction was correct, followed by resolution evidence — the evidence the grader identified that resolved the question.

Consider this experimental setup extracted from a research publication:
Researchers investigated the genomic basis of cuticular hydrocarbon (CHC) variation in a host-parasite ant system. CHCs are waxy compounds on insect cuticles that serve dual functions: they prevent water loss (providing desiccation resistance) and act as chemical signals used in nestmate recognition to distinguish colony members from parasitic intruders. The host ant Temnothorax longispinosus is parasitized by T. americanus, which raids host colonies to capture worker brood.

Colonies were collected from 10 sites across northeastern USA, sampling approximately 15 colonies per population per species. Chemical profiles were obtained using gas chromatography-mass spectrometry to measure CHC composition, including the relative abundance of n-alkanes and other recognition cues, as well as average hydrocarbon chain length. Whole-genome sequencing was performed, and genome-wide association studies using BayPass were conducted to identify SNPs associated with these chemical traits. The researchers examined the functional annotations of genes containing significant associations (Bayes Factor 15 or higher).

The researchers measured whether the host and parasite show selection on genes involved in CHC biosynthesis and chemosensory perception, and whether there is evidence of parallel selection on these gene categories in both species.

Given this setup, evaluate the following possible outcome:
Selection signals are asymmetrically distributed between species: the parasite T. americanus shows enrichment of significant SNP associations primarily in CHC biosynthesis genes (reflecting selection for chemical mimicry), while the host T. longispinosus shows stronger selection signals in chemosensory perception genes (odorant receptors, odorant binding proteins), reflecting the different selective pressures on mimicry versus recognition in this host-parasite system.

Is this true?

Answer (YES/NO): NO